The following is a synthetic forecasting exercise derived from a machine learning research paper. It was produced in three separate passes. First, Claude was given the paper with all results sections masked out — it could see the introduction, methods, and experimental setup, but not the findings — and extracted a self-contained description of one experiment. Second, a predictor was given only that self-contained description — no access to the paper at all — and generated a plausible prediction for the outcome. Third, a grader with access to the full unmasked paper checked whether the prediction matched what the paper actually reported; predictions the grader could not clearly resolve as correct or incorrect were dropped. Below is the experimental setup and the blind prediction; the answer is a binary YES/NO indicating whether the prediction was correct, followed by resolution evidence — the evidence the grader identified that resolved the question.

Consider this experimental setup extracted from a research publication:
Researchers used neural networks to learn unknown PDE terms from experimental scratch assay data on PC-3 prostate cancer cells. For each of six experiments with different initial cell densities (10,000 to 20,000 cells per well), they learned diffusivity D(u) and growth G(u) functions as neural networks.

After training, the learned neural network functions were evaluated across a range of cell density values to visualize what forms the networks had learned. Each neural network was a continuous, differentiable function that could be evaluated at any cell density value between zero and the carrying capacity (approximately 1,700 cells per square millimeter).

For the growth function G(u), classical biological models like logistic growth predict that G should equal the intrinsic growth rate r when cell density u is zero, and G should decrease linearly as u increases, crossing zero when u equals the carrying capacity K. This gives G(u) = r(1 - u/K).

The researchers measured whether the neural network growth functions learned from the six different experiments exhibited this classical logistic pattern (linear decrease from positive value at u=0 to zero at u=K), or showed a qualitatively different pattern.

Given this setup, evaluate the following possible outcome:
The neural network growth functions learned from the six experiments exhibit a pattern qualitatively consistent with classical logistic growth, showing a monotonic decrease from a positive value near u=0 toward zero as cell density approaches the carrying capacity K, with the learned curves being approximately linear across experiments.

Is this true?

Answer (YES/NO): YES